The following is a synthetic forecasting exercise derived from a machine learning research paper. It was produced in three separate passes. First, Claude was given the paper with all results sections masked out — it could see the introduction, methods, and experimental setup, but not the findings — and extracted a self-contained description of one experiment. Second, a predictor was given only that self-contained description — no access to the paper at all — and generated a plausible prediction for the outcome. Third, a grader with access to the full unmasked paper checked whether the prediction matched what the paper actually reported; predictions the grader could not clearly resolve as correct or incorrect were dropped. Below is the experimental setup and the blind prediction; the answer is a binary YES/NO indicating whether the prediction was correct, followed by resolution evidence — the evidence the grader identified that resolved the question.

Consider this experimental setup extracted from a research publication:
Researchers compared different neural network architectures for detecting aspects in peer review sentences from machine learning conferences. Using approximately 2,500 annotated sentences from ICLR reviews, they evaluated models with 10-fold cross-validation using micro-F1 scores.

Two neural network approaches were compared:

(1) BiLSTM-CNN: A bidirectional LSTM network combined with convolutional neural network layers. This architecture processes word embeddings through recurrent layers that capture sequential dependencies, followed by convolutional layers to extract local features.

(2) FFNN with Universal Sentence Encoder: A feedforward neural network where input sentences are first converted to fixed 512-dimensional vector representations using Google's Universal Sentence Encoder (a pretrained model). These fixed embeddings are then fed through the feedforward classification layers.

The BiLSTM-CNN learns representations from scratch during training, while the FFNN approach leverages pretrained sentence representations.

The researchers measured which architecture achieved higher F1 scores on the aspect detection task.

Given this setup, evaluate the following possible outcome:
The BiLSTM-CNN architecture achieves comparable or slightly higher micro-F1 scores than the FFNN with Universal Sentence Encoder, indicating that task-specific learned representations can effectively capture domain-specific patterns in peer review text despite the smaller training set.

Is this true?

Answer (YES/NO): NO